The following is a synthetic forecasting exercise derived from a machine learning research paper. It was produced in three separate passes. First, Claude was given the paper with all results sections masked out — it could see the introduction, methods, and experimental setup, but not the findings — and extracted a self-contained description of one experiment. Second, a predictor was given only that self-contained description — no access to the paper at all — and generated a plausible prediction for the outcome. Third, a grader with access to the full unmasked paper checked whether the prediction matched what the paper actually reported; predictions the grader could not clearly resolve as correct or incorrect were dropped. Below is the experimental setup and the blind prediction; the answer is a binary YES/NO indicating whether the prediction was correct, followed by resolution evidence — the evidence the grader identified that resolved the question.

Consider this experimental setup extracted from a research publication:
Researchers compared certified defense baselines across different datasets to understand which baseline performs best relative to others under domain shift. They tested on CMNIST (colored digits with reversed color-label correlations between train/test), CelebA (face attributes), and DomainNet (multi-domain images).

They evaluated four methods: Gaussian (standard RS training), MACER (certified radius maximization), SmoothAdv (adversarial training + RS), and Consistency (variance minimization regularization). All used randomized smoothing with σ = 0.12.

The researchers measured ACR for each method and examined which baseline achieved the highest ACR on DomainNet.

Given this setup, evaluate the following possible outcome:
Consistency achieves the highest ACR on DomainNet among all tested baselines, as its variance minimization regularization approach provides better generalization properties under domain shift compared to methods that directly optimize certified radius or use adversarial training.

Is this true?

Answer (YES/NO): NO